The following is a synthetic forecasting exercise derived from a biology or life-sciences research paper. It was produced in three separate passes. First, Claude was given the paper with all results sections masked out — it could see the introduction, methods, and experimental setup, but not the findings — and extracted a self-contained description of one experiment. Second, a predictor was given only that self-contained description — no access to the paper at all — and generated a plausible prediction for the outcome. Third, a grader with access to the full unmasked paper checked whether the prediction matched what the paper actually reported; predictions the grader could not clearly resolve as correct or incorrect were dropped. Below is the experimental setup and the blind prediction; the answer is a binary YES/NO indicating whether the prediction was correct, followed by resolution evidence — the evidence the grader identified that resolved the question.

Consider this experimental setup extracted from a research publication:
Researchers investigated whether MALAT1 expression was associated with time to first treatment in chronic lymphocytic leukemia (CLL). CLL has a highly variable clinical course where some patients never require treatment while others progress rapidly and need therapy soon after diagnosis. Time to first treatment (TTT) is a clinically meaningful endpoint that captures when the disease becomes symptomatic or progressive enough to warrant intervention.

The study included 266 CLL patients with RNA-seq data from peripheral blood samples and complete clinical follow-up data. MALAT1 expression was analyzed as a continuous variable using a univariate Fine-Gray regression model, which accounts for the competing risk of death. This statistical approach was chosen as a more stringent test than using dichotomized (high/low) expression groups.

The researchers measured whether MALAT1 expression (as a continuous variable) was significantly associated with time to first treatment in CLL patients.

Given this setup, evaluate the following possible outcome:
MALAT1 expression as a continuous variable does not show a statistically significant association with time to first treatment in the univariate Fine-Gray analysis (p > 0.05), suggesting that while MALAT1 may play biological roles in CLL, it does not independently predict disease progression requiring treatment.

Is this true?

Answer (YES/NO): NO